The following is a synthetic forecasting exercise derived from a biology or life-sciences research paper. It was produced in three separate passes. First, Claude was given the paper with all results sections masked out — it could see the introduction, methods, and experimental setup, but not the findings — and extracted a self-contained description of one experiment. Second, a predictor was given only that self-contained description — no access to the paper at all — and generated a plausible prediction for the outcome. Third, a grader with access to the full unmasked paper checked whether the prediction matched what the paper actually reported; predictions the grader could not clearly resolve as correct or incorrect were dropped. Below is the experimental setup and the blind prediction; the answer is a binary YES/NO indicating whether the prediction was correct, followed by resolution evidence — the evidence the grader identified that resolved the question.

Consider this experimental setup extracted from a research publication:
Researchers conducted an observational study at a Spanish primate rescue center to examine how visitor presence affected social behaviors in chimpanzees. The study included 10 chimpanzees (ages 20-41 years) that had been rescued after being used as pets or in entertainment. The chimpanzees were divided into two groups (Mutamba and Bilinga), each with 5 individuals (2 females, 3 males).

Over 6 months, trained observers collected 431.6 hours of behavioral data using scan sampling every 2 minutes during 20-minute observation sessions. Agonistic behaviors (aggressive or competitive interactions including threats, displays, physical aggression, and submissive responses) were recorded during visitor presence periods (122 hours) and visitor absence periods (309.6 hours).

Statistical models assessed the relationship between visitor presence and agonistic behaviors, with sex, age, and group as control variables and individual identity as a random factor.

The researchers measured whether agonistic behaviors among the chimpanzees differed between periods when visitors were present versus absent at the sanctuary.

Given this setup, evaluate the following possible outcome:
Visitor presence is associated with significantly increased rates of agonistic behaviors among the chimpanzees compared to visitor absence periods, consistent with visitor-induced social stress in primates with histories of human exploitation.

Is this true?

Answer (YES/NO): NO